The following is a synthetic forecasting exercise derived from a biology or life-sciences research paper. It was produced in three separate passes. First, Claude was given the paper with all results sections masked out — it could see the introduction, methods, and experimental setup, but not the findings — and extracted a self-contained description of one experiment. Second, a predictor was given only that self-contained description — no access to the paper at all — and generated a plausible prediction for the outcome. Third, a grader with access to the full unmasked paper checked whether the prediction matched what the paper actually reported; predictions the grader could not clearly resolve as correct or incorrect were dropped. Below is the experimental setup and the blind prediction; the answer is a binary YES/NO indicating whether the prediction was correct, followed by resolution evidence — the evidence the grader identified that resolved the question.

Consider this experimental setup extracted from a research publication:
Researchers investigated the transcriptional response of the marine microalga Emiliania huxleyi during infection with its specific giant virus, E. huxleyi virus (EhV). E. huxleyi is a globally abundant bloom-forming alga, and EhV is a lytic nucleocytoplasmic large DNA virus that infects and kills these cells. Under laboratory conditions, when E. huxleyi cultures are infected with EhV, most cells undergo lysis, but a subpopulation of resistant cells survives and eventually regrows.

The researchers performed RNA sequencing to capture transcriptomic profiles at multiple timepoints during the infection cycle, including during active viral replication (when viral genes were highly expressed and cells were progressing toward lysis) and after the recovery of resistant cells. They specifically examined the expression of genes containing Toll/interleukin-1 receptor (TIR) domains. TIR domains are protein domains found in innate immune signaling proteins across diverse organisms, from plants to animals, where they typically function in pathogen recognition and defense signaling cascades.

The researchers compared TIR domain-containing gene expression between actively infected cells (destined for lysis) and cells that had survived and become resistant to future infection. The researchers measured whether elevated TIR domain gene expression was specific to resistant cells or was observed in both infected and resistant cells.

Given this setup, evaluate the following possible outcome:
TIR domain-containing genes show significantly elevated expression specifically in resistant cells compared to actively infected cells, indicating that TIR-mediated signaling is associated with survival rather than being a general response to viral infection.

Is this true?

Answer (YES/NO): NO